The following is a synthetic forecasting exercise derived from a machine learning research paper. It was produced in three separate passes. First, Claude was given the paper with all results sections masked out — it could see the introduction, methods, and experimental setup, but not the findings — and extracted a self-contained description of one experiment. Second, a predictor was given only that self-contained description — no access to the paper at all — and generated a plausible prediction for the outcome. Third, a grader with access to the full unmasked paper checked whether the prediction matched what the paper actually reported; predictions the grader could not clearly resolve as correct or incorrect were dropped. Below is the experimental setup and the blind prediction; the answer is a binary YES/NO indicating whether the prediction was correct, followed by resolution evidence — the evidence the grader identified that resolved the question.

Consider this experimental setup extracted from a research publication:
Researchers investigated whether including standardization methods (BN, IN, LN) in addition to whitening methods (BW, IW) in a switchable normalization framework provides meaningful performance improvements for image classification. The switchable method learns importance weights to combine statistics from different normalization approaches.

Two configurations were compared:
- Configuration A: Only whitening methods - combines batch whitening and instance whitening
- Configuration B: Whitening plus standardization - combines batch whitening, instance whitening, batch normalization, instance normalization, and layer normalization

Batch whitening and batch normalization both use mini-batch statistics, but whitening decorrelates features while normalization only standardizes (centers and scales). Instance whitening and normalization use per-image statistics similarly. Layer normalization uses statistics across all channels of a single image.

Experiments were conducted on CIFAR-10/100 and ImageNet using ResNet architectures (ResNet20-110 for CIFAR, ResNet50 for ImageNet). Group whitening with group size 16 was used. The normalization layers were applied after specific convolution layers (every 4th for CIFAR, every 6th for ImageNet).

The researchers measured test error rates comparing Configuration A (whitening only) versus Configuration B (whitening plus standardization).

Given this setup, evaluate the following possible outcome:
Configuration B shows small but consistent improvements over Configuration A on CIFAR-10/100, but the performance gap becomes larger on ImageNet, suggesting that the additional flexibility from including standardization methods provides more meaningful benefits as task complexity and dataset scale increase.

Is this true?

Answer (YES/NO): NO